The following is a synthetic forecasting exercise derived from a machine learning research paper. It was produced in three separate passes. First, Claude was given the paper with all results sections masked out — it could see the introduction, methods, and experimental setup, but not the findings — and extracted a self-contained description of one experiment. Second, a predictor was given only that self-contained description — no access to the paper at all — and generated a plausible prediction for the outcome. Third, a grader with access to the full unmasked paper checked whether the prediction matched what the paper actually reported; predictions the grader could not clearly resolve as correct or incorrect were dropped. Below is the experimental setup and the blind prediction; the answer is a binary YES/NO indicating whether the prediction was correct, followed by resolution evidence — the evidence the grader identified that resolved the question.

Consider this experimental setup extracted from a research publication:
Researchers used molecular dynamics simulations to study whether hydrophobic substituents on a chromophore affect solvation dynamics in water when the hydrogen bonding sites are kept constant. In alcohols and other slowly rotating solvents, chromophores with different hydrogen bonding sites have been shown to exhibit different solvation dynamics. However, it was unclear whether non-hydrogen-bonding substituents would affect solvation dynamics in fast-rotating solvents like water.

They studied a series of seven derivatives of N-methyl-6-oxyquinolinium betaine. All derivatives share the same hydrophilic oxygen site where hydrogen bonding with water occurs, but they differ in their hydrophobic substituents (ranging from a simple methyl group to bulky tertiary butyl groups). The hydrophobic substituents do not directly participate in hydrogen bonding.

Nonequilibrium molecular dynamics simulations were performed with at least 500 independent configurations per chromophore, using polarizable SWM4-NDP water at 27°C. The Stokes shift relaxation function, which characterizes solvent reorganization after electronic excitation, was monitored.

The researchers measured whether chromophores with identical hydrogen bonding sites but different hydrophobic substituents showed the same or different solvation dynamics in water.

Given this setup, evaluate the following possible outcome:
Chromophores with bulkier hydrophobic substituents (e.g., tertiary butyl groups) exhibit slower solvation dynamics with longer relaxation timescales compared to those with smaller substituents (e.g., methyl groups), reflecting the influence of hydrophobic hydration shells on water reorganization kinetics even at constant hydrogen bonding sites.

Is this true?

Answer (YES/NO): NO